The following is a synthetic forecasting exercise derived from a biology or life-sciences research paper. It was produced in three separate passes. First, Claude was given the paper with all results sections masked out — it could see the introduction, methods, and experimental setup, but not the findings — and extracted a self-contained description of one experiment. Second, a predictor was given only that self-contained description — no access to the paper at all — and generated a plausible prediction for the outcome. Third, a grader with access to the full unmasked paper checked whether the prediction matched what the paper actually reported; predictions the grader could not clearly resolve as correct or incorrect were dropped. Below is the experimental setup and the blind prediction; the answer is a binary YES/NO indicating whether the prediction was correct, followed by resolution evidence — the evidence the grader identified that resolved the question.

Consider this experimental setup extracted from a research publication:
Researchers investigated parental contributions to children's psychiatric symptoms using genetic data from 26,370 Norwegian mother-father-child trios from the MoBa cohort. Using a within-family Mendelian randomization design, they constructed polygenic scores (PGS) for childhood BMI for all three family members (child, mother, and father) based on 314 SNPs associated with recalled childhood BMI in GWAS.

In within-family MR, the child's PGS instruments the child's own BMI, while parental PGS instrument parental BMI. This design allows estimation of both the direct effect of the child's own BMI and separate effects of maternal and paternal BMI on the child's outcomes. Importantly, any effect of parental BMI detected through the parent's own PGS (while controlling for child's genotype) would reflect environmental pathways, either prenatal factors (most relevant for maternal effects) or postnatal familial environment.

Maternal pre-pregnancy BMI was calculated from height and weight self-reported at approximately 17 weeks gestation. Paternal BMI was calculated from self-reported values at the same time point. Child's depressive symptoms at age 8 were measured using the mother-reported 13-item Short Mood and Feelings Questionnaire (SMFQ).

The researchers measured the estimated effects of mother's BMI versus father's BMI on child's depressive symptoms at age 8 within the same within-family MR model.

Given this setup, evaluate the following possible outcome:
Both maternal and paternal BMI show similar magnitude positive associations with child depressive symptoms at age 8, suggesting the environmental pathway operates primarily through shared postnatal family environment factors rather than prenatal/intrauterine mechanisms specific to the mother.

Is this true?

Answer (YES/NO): NO